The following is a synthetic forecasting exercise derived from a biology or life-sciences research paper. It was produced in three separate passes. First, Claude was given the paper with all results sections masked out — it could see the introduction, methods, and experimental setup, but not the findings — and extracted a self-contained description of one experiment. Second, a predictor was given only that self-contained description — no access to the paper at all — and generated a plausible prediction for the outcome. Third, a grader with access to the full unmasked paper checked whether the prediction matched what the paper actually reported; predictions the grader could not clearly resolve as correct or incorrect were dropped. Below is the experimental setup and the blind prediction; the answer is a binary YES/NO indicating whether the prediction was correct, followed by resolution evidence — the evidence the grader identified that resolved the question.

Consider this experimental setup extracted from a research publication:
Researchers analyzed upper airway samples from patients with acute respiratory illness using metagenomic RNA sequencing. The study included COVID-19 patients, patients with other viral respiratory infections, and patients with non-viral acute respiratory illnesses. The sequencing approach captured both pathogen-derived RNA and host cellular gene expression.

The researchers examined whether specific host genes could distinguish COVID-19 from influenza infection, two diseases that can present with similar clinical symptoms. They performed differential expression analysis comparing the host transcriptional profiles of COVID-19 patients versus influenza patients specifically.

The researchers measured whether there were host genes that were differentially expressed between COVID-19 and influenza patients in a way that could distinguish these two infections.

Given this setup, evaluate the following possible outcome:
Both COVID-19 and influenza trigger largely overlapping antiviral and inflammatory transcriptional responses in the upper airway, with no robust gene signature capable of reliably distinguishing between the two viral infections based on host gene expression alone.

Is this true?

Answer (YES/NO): NO